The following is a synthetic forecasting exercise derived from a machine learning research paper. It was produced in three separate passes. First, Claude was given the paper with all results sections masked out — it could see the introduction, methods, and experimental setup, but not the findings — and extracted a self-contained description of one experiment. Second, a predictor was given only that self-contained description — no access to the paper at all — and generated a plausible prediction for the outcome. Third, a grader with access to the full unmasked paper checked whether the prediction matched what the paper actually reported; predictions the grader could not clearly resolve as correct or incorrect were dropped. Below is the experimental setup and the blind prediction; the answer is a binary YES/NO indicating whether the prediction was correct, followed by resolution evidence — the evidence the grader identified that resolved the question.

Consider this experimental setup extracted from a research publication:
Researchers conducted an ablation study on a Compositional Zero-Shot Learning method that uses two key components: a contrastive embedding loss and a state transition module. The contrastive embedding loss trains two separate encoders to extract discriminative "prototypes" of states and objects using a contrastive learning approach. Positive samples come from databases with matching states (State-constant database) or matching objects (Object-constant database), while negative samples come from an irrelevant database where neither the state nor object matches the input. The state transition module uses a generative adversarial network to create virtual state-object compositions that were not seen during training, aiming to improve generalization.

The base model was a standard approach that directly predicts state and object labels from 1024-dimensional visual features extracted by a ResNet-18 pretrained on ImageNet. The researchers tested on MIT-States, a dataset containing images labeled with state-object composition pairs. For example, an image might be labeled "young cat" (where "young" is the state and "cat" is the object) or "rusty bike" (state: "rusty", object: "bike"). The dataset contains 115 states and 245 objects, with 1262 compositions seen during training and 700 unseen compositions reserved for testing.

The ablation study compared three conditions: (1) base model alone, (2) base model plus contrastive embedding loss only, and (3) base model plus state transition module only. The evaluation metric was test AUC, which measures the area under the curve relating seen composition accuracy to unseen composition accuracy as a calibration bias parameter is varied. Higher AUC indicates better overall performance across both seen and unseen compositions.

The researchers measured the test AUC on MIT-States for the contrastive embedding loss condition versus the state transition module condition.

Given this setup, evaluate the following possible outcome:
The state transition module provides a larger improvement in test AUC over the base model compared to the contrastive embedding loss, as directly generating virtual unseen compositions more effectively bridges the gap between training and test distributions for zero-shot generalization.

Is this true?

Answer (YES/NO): NO